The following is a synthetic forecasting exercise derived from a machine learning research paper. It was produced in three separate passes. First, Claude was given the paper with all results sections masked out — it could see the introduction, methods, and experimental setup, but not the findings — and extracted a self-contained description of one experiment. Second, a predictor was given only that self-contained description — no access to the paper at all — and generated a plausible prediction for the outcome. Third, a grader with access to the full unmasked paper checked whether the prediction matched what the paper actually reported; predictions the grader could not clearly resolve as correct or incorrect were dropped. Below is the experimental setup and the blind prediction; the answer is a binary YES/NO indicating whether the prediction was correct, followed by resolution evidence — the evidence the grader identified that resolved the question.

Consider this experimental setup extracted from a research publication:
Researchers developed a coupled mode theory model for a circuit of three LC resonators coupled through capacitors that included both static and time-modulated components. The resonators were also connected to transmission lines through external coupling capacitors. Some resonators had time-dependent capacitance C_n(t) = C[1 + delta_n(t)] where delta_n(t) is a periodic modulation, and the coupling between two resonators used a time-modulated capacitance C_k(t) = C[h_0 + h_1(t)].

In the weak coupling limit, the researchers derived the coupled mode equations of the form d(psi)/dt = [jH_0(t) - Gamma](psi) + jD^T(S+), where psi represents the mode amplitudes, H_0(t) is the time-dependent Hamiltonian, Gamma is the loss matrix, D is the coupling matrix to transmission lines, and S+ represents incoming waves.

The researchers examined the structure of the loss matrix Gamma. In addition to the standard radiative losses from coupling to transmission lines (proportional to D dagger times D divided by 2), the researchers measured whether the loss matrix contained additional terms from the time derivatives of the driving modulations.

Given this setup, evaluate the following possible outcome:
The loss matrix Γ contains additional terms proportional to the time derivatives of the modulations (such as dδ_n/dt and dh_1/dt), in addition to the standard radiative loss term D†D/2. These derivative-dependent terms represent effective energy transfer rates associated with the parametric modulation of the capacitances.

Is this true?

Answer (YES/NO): YES